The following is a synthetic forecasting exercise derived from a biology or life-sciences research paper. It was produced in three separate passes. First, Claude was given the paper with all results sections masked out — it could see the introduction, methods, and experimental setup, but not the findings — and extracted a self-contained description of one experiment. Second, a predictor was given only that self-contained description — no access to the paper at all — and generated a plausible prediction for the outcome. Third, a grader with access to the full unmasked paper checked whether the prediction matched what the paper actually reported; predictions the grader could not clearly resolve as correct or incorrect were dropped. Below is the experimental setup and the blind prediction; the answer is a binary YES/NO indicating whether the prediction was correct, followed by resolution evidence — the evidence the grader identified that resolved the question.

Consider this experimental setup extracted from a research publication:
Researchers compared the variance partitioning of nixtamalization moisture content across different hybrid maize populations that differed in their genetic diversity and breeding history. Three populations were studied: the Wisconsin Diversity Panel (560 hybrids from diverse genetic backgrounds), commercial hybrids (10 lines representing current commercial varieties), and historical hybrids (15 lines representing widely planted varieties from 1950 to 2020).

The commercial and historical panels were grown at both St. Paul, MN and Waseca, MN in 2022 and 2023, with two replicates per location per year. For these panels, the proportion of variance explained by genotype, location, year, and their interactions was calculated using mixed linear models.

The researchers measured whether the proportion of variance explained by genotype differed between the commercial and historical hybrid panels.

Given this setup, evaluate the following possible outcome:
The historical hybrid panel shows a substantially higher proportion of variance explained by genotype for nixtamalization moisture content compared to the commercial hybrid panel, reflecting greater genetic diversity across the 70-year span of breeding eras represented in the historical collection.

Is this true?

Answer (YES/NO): YES